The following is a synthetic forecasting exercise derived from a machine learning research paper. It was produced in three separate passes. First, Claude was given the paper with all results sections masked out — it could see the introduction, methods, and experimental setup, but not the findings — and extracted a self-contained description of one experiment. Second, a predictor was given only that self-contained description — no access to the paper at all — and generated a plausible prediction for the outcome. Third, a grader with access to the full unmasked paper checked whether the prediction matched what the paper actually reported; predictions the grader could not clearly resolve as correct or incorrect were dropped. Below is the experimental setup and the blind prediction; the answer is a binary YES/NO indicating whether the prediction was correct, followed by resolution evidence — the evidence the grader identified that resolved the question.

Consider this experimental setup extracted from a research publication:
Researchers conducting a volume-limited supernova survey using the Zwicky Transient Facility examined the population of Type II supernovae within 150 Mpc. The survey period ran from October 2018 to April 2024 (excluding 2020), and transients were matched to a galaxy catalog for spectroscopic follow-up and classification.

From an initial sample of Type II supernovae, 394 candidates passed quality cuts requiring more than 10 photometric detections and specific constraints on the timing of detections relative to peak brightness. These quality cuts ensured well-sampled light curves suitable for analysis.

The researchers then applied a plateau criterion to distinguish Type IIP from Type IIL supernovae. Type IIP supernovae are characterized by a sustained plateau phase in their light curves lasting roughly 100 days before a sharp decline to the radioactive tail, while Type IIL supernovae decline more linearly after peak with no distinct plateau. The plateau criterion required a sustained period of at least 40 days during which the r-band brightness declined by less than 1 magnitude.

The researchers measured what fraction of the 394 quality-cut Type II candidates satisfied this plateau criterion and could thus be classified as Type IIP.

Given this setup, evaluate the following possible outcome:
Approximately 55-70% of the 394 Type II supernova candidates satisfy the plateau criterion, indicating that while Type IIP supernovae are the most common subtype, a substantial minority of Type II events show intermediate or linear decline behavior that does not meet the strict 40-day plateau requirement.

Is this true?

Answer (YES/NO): NO